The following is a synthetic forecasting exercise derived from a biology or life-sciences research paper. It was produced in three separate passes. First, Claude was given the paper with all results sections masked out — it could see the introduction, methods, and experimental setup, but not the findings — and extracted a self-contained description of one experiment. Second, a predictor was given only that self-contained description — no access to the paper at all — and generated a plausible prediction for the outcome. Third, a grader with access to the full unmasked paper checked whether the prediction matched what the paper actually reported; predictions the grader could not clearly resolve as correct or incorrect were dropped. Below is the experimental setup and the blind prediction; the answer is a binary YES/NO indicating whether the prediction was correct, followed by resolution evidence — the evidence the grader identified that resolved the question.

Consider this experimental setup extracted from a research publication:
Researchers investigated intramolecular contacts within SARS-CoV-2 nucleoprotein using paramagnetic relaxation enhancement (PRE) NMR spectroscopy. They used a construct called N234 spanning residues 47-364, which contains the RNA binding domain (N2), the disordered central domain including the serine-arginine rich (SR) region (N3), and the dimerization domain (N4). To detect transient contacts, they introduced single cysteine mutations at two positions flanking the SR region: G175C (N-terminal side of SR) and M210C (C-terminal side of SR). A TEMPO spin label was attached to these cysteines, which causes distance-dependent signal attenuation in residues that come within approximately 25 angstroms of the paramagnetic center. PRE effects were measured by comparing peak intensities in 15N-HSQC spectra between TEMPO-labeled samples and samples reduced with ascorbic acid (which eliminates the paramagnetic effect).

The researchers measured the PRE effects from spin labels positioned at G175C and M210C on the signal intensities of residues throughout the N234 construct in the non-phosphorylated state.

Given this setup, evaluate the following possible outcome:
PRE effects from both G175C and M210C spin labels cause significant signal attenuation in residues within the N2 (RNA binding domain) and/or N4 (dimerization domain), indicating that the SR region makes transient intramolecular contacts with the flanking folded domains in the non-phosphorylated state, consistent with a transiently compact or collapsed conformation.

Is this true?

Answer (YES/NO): YES